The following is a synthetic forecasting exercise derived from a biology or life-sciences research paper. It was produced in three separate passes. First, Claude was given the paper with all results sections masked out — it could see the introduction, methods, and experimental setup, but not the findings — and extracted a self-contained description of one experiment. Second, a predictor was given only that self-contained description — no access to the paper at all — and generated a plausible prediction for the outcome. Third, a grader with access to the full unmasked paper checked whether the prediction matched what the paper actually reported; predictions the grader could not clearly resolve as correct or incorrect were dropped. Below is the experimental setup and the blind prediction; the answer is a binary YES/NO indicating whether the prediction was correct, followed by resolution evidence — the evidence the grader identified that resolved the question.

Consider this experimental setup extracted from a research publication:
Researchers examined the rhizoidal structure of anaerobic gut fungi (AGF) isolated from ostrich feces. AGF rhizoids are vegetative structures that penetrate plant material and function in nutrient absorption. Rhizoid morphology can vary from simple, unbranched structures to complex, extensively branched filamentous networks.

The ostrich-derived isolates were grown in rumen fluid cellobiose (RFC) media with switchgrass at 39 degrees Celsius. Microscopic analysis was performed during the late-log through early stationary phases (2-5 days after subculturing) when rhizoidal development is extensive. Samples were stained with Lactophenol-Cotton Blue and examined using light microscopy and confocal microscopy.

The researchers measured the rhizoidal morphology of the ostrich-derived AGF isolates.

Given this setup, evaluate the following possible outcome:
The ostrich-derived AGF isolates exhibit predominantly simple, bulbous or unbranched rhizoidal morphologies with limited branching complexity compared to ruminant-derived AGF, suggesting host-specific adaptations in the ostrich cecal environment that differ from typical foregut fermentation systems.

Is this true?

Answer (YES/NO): NO